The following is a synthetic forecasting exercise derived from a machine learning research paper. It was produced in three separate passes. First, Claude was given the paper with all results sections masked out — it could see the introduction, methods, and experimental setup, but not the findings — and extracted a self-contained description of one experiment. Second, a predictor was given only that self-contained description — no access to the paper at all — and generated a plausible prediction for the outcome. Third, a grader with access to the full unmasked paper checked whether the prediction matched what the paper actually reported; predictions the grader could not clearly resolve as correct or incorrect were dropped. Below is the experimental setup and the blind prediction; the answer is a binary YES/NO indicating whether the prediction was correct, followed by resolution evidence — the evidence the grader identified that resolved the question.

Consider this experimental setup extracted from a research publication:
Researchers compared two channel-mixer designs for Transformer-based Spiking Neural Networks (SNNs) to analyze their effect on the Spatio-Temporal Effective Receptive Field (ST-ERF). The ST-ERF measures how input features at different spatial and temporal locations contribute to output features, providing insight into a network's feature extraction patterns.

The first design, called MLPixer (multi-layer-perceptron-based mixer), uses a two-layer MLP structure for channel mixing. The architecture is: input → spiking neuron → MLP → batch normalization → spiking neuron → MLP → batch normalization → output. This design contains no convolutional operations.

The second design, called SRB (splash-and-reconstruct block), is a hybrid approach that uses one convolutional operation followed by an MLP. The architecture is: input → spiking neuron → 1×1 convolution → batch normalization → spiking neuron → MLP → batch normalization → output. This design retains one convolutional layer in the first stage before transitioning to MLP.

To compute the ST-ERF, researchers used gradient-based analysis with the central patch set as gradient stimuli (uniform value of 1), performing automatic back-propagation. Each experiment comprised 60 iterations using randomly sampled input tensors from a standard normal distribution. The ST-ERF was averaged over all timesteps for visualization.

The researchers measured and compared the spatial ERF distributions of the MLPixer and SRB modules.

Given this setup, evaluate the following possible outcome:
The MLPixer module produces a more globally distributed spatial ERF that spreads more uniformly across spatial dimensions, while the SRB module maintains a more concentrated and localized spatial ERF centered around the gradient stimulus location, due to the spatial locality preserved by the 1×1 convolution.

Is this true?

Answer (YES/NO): NO